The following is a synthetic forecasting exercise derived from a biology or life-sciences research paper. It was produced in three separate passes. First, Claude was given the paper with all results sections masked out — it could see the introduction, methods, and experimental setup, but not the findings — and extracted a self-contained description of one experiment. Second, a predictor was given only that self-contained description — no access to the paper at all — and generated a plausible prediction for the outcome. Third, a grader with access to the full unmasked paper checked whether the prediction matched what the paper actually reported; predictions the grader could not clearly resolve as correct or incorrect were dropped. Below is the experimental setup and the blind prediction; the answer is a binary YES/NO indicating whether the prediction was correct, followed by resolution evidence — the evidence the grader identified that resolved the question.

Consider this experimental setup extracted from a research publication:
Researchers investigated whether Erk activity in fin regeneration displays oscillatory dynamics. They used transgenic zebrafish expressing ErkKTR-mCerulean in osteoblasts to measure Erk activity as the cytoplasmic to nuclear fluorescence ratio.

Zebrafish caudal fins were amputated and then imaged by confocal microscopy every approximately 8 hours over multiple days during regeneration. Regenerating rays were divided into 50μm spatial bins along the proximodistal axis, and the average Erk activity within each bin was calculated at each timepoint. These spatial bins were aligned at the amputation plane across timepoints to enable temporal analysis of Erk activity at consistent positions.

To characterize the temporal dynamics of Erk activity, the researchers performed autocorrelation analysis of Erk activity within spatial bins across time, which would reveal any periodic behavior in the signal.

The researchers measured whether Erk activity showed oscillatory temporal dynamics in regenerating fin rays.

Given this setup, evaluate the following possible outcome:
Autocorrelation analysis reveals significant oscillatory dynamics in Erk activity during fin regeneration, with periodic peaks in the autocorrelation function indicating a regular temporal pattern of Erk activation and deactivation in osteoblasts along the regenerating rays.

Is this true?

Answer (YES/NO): YES